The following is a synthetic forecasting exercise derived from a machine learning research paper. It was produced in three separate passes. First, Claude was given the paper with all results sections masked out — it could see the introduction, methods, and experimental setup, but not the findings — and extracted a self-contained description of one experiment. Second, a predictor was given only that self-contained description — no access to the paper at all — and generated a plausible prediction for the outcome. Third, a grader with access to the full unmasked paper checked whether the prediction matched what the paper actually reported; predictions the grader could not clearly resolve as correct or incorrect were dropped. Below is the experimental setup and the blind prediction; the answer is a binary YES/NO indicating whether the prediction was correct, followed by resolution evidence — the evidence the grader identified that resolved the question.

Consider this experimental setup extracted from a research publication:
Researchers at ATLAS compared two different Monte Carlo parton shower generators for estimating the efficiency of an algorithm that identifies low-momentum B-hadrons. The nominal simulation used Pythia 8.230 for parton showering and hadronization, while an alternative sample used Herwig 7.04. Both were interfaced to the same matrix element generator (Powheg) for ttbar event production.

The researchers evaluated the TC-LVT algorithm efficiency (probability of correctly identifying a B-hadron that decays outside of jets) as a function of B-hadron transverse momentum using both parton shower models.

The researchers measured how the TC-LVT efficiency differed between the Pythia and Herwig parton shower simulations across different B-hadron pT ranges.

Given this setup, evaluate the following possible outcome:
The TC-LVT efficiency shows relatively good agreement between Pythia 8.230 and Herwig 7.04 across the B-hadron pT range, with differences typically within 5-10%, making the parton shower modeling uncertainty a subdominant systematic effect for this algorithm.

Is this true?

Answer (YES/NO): NO